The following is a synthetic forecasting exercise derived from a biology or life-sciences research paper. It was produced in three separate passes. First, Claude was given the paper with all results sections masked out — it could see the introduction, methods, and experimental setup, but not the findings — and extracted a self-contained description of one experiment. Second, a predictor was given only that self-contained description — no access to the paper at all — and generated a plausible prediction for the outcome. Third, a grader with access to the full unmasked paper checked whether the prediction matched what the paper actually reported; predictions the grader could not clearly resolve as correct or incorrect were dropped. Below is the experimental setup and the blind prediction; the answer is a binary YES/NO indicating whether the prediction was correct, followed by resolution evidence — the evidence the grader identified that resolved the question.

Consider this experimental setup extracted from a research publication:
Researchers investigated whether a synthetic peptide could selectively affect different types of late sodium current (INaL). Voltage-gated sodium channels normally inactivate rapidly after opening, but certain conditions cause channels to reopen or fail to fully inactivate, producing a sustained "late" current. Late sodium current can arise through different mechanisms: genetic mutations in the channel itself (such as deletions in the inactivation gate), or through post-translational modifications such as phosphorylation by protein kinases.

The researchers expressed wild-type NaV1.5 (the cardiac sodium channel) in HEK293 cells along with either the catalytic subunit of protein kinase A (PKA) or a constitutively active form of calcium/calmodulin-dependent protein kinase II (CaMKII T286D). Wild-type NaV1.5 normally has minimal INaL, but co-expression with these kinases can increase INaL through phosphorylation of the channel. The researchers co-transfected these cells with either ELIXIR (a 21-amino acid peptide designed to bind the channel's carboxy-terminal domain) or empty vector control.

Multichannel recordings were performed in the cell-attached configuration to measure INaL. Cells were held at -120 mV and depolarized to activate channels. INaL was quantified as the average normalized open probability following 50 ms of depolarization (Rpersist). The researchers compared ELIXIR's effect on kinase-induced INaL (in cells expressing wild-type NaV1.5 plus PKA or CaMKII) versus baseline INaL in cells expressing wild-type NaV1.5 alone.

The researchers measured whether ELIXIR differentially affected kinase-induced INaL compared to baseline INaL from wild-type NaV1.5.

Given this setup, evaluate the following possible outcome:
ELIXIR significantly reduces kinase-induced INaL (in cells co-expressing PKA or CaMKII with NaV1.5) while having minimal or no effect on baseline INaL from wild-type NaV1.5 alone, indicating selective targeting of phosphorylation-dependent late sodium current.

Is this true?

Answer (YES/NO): YES